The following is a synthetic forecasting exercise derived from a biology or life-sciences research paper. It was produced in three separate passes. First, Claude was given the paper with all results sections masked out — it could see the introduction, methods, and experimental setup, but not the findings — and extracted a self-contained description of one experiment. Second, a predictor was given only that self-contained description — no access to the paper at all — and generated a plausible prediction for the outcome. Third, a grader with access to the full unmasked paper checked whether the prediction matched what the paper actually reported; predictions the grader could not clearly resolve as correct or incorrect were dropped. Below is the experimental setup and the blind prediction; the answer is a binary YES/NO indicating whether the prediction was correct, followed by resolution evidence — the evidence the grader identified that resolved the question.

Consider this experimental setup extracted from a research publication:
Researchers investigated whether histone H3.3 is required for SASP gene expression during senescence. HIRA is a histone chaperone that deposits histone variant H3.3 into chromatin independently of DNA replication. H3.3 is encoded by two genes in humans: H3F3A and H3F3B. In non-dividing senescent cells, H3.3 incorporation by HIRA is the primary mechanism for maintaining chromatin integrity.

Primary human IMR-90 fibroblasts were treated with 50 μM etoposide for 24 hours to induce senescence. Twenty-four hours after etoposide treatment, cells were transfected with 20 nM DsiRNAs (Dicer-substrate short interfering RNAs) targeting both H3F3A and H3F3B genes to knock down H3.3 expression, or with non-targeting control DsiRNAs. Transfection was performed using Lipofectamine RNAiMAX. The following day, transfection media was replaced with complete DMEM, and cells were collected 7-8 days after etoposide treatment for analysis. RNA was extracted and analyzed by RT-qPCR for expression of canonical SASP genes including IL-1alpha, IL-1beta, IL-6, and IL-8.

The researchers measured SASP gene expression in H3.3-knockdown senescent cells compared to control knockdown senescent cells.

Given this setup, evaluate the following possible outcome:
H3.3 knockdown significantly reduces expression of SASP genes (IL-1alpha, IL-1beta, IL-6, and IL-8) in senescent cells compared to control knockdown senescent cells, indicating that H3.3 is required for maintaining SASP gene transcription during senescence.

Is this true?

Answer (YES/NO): NO